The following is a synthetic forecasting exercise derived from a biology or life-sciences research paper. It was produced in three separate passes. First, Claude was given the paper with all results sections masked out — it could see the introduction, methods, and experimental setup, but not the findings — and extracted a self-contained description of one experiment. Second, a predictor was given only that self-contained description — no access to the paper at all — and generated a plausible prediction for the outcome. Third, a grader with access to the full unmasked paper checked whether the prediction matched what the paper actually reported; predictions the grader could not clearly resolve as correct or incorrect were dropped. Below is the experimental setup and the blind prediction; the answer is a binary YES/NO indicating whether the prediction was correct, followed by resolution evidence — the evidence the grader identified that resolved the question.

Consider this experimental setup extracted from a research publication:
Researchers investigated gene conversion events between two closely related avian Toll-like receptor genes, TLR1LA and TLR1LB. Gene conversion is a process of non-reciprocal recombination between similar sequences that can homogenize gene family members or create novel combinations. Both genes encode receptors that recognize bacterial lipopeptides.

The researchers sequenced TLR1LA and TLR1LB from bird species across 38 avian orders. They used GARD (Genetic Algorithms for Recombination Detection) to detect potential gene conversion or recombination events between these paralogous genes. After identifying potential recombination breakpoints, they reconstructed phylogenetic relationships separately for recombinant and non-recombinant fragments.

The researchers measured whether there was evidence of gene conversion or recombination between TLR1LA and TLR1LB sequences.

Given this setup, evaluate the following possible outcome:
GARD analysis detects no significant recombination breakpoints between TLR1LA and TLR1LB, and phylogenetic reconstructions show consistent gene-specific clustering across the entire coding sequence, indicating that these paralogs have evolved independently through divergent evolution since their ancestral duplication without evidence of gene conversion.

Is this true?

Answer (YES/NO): NO